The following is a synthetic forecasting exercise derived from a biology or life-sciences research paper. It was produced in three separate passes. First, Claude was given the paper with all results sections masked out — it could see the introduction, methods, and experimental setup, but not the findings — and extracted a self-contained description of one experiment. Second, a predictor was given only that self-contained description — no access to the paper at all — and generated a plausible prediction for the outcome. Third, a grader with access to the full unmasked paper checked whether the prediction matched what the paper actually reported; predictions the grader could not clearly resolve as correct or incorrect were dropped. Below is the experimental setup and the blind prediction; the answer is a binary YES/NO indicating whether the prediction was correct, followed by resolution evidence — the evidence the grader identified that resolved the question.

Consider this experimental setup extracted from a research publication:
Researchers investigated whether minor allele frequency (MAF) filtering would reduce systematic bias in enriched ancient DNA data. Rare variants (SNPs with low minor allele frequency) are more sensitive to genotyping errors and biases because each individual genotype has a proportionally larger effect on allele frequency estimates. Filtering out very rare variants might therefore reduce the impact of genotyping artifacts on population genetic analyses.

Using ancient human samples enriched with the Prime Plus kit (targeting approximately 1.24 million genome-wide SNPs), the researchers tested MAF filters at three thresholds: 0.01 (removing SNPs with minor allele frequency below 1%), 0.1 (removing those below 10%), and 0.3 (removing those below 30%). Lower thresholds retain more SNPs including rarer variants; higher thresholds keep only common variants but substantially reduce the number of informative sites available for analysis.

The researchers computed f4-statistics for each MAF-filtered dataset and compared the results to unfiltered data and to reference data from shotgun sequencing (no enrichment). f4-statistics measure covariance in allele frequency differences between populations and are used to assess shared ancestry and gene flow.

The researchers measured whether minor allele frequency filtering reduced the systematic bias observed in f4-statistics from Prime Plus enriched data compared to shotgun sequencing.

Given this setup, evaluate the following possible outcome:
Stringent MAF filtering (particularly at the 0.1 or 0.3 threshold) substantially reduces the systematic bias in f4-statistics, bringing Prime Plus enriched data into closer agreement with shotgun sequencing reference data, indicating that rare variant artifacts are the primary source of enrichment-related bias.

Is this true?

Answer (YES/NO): NO